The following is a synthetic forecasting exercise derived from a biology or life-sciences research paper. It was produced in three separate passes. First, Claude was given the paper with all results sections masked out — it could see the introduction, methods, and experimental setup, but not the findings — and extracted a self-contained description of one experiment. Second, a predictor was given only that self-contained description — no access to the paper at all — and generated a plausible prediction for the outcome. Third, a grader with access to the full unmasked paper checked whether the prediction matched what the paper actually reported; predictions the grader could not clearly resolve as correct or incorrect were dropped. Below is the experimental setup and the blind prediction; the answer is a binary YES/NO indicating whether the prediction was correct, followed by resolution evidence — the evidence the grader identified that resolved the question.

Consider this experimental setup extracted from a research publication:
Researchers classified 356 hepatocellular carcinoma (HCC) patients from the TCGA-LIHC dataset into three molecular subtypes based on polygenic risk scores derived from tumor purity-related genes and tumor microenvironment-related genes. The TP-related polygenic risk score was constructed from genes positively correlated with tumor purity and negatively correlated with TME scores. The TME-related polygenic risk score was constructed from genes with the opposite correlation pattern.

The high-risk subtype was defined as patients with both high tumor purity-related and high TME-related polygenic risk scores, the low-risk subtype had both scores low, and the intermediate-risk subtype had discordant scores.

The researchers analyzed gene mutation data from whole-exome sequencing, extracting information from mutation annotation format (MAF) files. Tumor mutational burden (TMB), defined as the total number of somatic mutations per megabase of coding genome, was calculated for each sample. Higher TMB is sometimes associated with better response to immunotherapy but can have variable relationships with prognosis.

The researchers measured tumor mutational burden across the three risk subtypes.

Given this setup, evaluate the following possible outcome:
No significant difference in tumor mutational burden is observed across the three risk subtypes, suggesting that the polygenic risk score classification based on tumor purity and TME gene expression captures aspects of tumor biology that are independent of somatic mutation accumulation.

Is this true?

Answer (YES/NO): YES